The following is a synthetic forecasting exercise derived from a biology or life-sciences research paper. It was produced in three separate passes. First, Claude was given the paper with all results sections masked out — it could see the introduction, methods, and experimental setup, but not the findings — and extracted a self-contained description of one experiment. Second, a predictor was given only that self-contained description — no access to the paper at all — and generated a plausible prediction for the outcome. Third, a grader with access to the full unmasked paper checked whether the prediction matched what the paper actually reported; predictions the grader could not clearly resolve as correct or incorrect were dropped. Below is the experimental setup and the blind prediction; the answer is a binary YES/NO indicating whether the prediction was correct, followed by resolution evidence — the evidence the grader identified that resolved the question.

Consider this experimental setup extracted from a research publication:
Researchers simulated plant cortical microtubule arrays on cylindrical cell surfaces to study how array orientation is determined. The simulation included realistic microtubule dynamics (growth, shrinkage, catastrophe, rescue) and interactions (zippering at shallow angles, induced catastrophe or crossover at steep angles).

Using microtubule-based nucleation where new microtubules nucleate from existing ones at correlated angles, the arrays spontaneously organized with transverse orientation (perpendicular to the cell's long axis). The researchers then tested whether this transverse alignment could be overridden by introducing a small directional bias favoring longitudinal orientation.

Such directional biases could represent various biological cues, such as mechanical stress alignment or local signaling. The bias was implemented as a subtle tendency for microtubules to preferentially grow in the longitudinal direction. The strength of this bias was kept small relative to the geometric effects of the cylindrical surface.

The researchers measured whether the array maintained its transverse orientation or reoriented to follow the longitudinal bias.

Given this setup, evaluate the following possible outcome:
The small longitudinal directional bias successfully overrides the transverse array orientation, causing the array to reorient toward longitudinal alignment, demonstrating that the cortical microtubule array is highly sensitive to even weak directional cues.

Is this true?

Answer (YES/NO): NO